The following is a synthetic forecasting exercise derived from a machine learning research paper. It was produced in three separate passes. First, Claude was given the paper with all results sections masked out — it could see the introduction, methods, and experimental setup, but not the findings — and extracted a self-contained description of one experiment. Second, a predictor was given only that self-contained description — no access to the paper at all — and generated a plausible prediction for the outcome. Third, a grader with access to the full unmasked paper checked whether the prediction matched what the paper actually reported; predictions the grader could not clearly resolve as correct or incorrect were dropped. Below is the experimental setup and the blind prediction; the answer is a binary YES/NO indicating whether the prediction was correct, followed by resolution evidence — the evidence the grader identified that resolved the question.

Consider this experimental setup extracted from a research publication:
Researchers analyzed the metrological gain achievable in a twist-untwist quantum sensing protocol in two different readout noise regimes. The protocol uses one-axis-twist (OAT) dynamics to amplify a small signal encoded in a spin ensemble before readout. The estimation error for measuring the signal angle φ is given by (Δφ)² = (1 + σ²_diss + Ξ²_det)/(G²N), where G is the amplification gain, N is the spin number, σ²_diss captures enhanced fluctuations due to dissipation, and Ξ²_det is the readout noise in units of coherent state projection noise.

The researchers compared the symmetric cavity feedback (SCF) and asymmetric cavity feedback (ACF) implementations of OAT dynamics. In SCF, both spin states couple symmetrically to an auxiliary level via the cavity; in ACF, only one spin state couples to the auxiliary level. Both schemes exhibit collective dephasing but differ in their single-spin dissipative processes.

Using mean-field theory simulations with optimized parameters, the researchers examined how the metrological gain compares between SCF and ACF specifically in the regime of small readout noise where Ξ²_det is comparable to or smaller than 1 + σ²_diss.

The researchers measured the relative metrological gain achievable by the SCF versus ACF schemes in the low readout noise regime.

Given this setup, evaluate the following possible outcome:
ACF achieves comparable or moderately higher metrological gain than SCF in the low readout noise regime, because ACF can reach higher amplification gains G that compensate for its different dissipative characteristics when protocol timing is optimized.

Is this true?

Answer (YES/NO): NO